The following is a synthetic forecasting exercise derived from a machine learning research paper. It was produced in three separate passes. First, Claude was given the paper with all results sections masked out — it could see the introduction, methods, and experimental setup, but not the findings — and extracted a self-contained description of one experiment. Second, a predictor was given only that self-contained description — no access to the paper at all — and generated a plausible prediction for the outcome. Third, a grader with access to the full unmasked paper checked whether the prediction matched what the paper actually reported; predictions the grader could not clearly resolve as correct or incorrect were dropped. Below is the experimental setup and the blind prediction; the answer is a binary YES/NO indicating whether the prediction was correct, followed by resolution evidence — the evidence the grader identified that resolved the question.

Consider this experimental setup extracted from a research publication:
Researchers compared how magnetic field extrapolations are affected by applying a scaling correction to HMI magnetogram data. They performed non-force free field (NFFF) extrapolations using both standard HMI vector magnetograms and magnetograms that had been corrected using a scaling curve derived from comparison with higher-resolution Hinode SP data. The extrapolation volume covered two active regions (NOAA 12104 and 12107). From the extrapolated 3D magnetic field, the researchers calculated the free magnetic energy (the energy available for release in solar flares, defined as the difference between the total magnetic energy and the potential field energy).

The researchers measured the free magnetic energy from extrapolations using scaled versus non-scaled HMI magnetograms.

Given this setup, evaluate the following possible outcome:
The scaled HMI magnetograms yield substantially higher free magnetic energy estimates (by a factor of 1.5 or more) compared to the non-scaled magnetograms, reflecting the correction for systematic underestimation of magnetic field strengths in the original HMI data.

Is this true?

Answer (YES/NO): YES